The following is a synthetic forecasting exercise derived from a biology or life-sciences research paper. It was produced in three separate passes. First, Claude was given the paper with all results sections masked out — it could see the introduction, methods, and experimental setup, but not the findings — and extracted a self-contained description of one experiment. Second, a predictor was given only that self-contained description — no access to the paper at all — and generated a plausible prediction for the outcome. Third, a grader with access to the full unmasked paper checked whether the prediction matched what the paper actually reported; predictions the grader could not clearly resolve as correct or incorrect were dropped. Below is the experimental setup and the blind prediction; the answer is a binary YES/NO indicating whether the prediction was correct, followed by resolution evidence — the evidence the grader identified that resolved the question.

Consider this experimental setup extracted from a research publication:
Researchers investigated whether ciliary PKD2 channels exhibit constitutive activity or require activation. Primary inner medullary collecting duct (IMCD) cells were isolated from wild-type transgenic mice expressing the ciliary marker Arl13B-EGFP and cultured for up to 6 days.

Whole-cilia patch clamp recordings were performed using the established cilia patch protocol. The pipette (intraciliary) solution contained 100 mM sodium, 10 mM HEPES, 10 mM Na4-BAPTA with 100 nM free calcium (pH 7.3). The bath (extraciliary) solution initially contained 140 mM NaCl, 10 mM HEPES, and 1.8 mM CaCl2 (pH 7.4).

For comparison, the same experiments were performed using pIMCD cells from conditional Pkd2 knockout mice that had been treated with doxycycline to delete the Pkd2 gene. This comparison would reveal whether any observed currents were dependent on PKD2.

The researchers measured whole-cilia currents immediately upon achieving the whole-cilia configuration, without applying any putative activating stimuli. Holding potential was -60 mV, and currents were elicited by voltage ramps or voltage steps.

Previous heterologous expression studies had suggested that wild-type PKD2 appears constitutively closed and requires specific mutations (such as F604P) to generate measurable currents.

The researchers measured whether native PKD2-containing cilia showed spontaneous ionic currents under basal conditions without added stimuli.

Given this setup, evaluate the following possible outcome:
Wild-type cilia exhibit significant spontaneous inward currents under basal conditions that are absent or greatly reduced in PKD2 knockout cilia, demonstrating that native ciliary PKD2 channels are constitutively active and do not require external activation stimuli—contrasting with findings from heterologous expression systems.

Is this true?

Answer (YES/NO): NO